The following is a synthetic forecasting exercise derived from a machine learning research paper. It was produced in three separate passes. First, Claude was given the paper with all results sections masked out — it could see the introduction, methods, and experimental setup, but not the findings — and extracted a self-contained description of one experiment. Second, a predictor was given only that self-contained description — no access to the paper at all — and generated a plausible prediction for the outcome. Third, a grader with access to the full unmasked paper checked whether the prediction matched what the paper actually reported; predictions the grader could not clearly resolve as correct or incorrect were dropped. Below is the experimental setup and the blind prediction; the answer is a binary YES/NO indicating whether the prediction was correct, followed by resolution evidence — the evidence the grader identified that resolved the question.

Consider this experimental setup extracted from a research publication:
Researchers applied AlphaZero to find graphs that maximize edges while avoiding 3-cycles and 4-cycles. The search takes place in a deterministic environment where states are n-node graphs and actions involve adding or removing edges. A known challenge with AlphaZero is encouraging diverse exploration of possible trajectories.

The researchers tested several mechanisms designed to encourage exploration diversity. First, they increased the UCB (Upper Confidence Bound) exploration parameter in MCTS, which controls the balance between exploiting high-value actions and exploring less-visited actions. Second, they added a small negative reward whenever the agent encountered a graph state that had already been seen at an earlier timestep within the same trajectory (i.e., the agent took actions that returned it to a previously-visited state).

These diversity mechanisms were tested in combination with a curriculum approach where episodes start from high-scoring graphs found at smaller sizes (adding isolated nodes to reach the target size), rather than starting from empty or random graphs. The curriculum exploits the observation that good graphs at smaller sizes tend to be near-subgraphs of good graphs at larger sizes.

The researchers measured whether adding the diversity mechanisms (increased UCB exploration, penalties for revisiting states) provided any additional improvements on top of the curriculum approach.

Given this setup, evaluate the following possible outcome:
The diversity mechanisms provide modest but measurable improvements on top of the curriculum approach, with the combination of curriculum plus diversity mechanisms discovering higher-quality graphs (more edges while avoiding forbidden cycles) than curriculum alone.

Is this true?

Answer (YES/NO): NO